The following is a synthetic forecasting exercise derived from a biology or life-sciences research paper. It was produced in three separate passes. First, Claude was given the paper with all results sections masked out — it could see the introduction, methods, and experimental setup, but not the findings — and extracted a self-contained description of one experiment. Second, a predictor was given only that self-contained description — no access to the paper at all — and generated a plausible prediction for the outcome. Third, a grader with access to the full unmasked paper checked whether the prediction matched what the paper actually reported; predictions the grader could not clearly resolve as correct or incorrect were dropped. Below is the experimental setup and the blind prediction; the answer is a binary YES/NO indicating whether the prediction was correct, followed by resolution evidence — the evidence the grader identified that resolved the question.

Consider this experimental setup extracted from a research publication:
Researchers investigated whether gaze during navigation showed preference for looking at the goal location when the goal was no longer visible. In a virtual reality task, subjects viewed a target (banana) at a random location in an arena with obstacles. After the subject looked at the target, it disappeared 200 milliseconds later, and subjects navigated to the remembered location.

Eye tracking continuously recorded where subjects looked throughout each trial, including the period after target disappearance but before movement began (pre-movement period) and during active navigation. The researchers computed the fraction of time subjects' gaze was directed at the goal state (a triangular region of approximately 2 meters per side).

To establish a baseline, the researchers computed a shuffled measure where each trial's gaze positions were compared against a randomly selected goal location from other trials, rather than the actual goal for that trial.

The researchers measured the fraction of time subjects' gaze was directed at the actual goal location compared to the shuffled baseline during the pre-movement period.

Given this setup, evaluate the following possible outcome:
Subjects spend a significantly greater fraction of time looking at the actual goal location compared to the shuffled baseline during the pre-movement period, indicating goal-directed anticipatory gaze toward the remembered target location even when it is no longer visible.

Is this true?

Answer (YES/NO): YES